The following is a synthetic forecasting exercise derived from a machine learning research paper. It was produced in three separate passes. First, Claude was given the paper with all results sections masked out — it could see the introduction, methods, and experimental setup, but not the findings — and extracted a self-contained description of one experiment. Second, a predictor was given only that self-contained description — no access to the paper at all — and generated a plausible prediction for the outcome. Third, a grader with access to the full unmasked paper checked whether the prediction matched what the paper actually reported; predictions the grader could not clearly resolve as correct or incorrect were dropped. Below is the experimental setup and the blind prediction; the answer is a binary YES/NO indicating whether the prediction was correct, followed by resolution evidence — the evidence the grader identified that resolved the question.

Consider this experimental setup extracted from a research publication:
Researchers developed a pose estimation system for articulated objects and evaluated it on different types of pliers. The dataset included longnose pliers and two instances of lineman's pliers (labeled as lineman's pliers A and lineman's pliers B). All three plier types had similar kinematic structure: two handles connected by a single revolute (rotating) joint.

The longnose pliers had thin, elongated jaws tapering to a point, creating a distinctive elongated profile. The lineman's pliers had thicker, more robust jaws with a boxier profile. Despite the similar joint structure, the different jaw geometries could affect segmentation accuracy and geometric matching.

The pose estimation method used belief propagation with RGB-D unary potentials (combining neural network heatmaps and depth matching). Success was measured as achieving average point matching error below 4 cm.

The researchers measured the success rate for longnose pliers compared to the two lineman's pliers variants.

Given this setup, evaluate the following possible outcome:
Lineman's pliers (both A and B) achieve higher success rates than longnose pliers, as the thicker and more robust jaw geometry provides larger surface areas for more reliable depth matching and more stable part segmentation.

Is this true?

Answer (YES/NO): NO